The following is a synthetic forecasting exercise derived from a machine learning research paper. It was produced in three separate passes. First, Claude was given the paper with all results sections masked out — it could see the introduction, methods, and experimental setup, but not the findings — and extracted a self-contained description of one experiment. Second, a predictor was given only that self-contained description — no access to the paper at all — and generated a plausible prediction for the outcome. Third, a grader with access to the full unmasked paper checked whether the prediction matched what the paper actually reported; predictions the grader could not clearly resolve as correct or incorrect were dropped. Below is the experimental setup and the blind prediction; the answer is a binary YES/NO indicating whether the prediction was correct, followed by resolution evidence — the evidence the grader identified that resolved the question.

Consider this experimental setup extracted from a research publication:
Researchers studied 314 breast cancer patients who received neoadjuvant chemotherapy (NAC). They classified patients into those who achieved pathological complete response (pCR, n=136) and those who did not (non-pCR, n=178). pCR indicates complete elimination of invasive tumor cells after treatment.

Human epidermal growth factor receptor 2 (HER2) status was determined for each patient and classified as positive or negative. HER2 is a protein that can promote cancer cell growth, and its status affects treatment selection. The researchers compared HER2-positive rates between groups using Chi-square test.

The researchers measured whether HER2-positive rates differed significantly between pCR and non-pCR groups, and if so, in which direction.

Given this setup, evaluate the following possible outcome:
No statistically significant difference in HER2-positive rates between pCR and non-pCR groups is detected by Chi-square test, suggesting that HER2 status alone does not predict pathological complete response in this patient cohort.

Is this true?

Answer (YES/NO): NO